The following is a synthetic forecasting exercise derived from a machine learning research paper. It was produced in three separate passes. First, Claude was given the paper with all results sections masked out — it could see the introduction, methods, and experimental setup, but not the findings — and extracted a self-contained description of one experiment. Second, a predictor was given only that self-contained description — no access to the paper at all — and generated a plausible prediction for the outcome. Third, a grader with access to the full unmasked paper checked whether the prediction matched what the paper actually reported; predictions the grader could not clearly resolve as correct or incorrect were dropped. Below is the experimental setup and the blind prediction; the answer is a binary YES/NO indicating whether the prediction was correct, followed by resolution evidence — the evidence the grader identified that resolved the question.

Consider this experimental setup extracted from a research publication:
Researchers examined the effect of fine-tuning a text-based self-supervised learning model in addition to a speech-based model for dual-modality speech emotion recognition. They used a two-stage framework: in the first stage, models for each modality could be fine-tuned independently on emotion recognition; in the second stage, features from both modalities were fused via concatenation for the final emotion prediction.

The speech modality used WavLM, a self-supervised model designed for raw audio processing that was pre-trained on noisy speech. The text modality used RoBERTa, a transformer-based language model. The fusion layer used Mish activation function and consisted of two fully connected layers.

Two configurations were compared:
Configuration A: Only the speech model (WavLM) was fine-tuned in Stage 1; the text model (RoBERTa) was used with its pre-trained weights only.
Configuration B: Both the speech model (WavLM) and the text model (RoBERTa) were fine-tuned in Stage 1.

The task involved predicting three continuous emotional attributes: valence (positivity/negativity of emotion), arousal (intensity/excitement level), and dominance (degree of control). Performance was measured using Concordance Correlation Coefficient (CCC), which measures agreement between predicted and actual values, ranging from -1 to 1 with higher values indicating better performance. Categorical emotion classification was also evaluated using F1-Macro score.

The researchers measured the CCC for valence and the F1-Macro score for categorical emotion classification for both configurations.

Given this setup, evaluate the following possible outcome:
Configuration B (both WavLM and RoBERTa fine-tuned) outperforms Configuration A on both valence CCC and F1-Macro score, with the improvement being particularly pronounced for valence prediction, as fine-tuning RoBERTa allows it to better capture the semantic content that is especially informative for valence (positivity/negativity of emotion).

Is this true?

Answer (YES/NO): NO